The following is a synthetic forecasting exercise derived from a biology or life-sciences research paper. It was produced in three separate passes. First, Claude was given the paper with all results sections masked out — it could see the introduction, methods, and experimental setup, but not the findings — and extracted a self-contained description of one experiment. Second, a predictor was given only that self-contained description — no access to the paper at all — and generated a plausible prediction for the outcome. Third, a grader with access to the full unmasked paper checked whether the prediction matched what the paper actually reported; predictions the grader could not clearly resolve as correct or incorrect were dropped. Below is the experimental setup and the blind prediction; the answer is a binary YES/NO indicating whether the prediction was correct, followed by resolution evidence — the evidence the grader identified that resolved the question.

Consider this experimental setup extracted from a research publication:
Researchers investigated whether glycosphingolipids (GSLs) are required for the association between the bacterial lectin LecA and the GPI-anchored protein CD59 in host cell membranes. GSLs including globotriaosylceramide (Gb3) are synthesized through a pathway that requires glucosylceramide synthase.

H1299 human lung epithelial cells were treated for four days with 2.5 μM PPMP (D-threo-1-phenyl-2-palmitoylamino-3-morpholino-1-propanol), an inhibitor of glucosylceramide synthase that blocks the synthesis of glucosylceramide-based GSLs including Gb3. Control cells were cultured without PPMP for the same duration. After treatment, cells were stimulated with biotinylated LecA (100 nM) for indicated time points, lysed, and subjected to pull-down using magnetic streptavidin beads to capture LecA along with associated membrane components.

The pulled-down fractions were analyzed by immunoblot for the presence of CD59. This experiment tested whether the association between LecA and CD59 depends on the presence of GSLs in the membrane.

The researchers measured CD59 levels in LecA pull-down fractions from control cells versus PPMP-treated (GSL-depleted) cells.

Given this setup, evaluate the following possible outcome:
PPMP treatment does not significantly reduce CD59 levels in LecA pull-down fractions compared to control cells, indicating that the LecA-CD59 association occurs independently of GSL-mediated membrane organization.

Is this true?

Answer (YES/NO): NO